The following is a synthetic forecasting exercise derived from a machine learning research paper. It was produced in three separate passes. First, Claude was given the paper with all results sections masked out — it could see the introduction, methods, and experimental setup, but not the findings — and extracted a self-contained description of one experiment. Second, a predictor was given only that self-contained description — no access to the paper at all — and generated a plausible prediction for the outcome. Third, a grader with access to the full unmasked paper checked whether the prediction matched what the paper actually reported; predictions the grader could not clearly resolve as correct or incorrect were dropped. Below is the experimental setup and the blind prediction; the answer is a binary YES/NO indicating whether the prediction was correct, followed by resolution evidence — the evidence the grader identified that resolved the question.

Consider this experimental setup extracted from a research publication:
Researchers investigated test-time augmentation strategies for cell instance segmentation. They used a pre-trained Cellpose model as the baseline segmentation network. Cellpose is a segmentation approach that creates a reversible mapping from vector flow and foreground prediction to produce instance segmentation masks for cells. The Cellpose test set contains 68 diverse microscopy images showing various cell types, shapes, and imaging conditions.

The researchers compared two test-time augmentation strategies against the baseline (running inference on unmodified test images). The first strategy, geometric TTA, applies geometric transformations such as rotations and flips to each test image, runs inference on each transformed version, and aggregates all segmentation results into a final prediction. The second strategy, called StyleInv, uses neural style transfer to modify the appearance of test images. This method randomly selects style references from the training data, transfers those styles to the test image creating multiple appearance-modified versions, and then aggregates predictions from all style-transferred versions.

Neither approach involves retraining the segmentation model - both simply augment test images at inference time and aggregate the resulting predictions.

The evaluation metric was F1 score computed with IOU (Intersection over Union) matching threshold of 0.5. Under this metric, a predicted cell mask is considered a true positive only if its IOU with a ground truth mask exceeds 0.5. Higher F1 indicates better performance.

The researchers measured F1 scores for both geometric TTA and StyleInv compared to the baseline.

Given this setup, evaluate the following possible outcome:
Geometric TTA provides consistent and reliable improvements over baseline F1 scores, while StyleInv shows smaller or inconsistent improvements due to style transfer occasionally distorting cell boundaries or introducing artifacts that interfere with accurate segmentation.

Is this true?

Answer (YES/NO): NO